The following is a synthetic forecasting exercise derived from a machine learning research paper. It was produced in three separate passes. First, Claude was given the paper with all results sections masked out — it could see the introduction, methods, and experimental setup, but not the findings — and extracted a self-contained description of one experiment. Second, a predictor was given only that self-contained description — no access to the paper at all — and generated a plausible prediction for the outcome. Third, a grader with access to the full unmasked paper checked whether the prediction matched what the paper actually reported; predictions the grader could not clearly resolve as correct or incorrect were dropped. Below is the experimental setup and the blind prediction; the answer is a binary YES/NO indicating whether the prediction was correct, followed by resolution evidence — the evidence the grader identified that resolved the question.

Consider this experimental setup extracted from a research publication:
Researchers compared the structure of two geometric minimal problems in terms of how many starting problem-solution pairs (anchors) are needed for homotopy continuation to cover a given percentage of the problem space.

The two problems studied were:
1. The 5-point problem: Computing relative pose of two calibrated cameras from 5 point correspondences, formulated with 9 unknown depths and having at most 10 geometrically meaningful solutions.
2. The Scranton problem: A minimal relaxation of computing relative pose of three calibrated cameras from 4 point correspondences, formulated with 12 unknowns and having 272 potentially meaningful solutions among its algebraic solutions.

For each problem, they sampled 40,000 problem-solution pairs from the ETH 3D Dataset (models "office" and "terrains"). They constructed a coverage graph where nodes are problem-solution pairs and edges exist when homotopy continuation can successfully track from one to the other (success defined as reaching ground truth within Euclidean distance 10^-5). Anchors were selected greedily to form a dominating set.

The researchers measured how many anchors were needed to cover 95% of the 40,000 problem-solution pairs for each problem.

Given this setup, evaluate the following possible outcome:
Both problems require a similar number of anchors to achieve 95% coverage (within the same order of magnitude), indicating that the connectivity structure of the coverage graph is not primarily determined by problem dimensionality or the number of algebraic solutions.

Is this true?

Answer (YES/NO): YES